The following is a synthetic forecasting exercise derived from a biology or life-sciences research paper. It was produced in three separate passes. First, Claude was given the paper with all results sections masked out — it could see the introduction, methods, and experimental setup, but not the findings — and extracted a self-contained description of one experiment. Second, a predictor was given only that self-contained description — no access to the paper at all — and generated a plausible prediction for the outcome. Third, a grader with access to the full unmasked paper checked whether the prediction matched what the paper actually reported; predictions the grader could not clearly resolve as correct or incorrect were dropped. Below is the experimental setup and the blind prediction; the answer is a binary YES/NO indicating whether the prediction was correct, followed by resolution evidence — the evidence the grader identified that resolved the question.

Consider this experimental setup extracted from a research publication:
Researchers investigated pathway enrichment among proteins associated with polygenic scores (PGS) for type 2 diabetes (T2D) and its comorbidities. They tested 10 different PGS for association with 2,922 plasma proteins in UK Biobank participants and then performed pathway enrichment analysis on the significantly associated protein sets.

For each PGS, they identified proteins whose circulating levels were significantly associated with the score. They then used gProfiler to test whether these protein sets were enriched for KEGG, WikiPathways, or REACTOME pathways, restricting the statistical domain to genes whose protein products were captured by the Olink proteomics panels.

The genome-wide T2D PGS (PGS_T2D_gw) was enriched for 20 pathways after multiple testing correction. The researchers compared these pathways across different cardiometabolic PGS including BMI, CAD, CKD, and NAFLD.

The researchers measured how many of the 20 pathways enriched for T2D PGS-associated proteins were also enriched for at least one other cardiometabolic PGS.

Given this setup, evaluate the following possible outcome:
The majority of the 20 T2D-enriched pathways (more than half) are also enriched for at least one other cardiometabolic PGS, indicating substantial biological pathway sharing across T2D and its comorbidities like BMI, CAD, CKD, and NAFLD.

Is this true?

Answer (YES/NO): YES